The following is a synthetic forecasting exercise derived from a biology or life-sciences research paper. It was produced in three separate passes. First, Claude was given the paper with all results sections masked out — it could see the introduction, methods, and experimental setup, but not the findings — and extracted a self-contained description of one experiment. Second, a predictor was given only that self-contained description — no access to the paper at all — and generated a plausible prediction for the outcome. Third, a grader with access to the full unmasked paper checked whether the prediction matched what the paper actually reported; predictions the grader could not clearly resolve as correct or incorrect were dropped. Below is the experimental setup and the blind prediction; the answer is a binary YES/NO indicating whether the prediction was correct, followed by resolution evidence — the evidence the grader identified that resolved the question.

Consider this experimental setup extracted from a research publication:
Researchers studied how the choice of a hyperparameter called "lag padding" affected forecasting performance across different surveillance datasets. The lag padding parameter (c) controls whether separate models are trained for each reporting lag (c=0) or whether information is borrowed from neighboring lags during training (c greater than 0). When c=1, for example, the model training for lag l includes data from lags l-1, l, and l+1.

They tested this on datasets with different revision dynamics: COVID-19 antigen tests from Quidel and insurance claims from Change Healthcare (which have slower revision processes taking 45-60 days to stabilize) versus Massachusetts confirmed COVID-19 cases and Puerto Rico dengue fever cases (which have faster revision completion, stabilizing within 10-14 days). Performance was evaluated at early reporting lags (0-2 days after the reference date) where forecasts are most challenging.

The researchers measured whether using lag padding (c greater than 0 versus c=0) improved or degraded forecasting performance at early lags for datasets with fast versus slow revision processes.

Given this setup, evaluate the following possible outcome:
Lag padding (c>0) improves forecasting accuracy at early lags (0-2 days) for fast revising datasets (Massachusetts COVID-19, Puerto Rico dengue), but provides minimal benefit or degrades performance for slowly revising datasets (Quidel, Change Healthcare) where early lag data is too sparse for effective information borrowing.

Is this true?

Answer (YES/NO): NO